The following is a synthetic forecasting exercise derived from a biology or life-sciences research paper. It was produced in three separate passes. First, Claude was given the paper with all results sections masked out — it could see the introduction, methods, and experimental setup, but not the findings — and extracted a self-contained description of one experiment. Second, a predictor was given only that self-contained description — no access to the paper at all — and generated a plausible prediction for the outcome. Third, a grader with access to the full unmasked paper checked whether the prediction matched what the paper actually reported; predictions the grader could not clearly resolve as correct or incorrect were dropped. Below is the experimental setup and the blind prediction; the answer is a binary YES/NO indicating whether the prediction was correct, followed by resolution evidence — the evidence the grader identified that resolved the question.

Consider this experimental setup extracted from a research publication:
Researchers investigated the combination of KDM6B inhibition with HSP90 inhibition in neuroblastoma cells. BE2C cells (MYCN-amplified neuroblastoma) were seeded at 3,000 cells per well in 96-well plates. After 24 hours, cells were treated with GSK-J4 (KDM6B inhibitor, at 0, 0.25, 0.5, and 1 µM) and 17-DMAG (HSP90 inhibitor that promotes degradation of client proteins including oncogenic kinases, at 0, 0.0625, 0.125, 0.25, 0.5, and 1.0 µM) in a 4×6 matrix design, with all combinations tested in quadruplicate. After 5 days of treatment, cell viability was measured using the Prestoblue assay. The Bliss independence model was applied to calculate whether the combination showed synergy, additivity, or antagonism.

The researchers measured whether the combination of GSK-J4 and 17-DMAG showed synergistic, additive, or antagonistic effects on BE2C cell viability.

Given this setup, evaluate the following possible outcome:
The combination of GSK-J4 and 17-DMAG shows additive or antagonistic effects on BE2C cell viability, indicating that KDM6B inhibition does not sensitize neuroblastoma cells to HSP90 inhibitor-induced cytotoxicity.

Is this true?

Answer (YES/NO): NO